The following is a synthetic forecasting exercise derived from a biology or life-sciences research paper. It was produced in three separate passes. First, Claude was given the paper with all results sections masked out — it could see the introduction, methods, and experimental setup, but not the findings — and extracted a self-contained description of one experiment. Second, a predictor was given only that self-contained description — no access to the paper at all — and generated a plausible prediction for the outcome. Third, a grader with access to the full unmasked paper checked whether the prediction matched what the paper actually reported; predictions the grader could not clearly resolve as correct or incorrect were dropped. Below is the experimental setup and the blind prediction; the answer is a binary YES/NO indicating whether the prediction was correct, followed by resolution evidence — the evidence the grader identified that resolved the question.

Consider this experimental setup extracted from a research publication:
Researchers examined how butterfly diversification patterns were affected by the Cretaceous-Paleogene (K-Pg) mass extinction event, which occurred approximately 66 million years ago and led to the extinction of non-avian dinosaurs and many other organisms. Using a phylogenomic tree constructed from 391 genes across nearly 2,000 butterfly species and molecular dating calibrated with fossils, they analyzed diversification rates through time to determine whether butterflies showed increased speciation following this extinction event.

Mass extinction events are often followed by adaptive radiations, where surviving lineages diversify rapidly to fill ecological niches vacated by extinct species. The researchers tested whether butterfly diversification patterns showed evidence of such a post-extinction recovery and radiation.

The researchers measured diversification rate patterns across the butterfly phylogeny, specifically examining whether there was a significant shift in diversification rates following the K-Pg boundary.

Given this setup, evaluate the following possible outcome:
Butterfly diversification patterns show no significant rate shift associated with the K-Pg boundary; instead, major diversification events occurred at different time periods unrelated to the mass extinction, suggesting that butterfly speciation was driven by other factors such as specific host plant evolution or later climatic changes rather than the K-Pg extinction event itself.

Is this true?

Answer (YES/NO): NO